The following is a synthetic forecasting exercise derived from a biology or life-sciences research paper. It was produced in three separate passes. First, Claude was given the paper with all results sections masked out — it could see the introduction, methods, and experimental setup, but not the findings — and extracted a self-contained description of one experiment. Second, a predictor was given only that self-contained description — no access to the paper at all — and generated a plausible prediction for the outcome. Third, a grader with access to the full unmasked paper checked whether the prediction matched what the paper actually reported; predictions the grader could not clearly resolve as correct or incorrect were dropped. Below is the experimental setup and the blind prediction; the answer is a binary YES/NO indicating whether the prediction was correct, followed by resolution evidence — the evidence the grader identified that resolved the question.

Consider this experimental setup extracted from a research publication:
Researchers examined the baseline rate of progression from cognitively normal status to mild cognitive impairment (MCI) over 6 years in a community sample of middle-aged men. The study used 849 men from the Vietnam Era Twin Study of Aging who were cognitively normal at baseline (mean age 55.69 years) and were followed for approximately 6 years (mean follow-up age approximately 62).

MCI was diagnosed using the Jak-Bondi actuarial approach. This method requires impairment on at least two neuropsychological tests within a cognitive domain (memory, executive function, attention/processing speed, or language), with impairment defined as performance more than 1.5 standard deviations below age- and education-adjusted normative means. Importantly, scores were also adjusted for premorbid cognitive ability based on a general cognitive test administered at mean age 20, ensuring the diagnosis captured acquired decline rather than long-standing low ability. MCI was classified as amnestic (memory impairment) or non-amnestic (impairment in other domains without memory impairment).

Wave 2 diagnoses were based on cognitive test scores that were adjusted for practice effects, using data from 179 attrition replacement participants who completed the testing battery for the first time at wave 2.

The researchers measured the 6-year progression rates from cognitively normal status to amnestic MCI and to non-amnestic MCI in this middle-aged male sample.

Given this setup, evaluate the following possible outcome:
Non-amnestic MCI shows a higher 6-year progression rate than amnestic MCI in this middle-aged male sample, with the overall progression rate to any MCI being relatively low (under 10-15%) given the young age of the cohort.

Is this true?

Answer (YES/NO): NO